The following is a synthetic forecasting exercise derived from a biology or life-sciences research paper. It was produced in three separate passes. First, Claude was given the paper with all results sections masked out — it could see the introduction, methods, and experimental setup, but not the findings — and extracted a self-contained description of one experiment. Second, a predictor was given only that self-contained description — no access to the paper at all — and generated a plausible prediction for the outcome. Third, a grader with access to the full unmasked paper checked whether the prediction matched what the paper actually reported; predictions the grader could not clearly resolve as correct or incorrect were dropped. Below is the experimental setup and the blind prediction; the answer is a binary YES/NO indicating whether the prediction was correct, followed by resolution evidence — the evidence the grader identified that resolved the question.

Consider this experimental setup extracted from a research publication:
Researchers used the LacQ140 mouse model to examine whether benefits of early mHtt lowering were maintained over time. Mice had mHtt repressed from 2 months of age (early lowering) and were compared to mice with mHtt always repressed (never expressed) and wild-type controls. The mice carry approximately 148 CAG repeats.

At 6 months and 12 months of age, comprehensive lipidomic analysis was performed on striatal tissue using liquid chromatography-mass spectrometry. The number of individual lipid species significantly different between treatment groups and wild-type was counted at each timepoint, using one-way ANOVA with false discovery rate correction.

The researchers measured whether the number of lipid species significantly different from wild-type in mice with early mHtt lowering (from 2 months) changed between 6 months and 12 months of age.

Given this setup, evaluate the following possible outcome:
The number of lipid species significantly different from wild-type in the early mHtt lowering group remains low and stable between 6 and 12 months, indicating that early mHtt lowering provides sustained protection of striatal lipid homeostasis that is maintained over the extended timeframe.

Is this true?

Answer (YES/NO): NO